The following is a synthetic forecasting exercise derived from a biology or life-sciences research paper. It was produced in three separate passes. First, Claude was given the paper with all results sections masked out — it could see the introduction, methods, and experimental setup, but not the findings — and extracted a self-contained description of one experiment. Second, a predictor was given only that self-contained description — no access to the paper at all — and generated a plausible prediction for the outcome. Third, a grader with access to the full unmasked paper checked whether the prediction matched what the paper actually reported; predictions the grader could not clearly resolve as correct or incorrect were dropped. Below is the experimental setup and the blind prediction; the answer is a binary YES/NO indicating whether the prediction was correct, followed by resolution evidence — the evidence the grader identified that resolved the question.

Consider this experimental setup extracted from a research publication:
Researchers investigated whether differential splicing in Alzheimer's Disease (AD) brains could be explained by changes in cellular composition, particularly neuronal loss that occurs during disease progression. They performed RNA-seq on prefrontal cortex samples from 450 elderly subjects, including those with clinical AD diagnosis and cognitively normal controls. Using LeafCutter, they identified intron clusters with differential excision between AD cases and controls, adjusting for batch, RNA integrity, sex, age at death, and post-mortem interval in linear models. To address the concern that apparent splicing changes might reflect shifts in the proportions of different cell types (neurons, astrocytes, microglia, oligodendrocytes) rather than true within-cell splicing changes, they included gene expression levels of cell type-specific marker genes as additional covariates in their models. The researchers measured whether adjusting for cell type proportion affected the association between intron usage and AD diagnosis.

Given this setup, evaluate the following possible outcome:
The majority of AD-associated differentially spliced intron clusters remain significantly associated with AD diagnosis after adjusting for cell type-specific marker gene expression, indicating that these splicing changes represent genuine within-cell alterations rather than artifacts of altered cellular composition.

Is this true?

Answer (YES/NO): YES